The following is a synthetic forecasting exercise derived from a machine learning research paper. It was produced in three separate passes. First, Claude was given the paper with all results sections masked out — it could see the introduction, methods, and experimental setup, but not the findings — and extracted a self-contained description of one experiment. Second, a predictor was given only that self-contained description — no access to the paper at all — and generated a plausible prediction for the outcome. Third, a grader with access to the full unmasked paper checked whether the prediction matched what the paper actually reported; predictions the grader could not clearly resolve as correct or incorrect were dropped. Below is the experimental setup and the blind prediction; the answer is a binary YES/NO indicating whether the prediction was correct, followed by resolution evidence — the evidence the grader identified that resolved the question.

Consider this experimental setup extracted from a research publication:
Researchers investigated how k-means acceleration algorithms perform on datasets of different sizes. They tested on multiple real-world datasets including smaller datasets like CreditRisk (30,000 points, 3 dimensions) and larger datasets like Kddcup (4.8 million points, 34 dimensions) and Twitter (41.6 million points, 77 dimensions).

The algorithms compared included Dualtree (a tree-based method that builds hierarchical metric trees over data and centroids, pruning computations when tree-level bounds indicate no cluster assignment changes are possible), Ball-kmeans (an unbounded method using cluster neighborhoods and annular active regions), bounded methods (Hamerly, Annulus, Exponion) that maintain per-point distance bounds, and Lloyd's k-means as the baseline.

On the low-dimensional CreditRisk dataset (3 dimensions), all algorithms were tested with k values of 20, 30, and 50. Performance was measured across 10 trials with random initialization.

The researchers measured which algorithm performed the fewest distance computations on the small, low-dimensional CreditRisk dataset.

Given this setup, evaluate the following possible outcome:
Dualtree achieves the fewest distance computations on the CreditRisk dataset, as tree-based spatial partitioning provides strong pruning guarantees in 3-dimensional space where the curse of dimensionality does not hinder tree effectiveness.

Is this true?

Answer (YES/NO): YES